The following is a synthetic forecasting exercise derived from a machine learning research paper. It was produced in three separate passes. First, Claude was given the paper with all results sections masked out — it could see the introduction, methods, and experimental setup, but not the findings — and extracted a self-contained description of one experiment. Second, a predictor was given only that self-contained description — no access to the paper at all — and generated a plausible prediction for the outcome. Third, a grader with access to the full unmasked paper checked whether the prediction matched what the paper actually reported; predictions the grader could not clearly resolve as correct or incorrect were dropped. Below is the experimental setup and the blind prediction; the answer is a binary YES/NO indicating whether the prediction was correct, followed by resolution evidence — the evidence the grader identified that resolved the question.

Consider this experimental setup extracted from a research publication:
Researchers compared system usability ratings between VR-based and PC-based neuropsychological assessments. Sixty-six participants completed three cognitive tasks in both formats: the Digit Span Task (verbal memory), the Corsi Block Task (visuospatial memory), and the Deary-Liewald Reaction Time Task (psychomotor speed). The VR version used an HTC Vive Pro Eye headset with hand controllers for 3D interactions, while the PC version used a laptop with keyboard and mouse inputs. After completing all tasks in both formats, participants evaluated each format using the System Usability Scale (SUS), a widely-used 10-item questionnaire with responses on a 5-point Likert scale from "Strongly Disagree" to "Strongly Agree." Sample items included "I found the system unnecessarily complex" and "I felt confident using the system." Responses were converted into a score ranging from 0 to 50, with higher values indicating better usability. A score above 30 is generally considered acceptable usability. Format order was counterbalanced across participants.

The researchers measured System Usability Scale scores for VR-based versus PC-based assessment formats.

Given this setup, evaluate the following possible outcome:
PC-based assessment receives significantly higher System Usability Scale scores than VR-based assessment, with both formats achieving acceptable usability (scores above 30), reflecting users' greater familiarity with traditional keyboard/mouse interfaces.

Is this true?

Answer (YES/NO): NO